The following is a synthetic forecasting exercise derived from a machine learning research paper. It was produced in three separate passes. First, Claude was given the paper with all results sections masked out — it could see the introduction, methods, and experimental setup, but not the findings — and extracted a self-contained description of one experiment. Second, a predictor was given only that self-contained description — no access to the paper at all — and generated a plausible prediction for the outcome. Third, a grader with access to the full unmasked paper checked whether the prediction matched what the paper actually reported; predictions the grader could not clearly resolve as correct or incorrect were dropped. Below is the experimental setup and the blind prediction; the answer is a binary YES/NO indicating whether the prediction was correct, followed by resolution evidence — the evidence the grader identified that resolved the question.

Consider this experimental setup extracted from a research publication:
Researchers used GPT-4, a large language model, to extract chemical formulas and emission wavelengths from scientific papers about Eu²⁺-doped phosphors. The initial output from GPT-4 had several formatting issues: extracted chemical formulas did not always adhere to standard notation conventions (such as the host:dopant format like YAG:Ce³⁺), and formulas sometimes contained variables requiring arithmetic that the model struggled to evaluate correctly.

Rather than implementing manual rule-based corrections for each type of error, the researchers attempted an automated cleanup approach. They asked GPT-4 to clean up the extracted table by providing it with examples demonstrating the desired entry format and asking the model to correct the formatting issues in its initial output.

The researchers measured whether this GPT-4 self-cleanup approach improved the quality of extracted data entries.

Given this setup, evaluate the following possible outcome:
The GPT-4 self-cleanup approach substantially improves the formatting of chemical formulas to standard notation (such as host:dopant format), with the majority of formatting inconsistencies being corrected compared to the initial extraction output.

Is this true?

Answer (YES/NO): NO